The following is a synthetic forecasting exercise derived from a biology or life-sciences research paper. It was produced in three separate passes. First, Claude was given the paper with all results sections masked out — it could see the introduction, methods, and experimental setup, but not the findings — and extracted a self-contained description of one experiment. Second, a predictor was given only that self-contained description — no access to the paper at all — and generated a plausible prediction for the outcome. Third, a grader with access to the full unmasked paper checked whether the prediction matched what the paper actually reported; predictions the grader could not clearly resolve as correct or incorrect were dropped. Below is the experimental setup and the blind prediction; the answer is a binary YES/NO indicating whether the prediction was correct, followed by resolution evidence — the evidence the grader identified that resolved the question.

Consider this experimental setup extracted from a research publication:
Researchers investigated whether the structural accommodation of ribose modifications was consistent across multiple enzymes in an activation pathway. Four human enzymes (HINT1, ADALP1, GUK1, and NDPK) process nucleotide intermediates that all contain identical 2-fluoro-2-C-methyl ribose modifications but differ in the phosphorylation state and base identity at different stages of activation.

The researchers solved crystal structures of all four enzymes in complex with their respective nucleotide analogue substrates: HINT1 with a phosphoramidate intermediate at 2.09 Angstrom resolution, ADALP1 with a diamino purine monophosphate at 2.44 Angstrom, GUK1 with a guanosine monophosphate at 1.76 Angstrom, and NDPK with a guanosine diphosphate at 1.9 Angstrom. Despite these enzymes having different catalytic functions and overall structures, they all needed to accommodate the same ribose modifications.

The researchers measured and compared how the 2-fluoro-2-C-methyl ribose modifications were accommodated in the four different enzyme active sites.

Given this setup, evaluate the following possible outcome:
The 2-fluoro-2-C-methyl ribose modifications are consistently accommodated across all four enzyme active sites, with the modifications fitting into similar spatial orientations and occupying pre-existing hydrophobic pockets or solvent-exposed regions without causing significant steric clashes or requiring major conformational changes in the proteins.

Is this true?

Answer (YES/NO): NO